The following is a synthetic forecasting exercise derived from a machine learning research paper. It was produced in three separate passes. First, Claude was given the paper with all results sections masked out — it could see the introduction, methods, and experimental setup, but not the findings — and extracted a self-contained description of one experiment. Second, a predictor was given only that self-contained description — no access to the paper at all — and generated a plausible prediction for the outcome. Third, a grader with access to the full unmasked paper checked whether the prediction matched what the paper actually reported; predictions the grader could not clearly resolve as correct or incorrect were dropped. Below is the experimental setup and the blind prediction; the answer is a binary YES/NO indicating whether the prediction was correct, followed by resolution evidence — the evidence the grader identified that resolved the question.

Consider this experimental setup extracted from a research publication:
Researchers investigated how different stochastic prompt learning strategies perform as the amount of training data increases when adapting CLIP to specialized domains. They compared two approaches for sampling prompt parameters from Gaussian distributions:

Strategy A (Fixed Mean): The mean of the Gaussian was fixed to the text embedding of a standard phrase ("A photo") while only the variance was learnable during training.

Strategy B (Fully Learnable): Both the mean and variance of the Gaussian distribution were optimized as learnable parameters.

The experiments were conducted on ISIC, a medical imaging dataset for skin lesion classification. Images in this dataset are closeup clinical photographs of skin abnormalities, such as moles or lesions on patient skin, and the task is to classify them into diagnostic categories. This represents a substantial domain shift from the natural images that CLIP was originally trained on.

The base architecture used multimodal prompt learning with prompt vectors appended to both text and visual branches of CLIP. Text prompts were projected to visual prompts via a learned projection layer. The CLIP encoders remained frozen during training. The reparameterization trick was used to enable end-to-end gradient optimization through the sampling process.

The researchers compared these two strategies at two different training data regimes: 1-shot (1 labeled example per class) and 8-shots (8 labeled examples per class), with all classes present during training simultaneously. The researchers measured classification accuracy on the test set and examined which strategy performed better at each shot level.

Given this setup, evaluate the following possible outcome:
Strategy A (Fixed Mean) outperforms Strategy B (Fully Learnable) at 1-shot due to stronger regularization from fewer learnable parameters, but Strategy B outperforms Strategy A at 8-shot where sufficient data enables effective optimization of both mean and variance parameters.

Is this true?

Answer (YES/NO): YES